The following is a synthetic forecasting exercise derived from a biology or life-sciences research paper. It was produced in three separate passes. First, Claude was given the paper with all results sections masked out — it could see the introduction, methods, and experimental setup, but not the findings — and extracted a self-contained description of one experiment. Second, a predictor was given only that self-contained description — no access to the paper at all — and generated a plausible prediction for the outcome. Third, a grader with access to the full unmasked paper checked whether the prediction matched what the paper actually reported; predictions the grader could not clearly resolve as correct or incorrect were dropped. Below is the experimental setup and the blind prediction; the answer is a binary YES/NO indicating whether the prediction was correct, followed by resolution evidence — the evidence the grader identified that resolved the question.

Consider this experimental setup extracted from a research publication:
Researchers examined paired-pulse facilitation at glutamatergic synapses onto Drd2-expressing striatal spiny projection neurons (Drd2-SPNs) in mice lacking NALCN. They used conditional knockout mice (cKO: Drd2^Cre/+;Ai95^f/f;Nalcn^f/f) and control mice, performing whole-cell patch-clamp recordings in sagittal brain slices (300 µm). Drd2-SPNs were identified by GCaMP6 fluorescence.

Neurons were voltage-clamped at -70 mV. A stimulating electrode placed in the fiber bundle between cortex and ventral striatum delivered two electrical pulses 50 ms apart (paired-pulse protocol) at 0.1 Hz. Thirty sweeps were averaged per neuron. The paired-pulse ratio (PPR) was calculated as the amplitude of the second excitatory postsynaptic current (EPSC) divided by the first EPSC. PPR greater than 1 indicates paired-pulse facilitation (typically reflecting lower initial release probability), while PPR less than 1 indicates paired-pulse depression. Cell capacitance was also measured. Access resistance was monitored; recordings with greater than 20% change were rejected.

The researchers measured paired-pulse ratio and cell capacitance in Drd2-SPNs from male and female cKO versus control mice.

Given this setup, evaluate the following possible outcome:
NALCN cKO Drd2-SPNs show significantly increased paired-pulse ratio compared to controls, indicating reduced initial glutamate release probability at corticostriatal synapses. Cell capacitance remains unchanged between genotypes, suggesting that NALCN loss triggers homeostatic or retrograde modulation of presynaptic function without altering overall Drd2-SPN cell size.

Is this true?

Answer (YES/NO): NO